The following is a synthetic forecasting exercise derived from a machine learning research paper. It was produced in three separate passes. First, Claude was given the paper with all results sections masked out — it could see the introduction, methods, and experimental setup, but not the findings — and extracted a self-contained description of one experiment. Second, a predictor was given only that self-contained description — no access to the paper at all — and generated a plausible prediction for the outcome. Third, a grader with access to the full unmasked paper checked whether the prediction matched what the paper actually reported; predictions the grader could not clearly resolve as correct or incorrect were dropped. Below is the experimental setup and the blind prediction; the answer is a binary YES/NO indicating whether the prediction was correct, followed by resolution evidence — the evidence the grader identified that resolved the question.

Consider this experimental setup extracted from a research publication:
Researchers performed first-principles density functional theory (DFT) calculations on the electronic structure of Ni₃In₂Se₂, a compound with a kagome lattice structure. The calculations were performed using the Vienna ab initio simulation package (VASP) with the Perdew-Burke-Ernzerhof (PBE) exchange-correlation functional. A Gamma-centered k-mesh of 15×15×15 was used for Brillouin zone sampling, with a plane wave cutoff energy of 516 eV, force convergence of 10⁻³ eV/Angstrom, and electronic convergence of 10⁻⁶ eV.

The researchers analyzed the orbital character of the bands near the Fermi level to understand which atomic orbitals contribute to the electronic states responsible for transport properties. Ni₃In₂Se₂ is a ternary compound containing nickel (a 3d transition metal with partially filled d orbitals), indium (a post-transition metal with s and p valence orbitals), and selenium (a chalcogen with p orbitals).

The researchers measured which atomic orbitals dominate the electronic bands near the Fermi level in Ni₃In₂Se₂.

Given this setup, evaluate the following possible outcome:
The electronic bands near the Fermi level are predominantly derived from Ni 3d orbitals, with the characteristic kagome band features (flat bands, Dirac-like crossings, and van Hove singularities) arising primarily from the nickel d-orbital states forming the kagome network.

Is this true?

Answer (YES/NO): YES